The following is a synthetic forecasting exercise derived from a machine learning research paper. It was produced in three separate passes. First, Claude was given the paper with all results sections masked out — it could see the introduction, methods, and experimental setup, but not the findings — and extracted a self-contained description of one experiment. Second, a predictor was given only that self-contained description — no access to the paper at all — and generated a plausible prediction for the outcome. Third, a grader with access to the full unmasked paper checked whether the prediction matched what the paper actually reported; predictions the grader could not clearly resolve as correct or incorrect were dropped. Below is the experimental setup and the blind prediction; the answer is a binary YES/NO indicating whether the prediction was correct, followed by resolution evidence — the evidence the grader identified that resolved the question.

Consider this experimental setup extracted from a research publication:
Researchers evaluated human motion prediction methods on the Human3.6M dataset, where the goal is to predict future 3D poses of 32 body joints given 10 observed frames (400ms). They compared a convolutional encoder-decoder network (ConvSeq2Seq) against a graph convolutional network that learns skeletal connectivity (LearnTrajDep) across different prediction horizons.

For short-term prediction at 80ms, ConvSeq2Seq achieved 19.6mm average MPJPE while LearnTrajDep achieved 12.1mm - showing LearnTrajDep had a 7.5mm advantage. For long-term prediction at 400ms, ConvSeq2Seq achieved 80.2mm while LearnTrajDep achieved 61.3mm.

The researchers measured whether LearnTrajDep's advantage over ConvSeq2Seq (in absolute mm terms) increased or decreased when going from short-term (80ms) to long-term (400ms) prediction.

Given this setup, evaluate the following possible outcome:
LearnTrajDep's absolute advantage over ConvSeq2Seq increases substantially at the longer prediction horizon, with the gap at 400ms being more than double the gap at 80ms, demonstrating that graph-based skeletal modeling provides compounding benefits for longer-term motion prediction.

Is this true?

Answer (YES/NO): YES